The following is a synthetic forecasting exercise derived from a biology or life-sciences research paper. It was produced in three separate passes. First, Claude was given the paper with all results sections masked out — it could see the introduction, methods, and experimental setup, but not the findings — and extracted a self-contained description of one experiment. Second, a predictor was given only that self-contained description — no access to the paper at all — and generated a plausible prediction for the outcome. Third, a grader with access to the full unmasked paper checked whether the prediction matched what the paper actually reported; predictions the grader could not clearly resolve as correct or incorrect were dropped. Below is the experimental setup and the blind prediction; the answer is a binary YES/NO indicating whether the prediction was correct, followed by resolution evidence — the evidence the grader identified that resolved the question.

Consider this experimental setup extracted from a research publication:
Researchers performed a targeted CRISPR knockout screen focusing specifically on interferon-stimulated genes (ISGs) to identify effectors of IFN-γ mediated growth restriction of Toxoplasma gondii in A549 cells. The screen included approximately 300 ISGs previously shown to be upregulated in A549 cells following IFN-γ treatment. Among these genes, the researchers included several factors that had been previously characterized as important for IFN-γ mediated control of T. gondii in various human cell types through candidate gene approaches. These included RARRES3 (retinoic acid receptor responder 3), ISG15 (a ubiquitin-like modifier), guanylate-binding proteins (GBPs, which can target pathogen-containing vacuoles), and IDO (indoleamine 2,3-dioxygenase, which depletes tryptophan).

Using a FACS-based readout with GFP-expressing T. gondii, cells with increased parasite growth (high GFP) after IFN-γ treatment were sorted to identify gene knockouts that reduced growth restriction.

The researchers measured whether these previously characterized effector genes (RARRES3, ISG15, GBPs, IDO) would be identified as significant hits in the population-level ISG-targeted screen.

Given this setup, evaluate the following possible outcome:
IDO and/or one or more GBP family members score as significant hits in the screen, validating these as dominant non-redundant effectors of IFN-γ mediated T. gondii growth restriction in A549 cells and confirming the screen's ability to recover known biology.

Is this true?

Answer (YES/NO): NO